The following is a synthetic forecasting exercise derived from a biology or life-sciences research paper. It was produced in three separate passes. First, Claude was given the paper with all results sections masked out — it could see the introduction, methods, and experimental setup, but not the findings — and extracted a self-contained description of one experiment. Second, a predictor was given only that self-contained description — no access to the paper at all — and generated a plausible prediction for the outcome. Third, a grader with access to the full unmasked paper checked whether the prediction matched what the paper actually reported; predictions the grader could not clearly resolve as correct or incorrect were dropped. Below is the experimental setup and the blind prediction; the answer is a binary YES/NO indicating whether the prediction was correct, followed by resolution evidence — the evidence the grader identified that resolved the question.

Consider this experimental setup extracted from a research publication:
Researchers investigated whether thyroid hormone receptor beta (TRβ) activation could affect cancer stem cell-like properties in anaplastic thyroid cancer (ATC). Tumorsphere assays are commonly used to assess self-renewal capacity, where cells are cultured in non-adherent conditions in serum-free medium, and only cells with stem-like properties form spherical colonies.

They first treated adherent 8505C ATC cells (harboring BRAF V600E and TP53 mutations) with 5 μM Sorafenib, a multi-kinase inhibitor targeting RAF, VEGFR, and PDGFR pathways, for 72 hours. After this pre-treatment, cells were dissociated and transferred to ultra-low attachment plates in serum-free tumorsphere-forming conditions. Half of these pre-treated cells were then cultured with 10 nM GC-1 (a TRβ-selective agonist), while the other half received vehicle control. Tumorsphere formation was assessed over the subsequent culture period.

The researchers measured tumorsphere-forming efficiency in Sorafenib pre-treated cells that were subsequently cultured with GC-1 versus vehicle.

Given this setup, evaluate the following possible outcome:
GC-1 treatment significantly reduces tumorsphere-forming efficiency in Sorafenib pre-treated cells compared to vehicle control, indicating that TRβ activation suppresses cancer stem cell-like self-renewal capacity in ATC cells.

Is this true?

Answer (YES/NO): YES